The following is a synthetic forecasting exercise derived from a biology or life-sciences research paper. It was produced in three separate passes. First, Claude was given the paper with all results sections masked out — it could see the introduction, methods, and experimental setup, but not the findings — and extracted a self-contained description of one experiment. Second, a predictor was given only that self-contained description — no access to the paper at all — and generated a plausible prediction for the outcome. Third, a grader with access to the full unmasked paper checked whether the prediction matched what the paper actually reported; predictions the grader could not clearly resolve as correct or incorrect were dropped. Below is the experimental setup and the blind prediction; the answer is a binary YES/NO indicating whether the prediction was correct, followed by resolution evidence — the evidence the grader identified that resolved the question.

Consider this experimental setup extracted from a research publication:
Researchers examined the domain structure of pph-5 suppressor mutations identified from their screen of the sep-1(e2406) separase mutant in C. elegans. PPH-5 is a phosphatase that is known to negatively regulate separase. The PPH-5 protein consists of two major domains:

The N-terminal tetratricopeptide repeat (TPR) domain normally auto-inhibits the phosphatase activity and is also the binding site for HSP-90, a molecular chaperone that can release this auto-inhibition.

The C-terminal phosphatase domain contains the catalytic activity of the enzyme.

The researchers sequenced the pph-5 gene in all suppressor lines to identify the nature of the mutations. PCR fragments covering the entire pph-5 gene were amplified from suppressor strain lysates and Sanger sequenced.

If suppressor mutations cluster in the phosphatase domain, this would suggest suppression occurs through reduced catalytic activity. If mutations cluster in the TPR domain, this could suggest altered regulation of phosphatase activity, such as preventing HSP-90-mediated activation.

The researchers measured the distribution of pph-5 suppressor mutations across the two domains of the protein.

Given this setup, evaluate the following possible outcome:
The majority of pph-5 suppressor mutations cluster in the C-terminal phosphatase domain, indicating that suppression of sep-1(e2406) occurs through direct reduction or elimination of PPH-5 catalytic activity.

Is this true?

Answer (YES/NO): NO